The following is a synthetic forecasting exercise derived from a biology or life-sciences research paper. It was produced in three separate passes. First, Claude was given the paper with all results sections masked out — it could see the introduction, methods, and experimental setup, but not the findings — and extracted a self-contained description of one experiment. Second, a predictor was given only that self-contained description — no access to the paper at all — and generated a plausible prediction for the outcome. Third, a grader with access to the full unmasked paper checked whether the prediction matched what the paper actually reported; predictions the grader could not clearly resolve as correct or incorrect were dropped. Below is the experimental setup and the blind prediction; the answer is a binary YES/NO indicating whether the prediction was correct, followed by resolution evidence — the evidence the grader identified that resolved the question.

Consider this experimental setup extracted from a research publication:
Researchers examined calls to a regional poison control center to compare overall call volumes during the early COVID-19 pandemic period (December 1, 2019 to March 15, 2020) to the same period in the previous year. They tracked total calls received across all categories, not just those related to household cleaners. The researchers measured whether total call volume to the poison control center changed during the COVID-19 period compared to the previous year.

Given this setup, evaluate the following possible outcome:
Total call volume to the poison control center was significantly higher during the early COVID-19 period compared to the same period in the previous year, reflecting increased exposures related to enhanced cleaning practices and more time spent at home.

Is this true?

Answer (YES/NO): NO